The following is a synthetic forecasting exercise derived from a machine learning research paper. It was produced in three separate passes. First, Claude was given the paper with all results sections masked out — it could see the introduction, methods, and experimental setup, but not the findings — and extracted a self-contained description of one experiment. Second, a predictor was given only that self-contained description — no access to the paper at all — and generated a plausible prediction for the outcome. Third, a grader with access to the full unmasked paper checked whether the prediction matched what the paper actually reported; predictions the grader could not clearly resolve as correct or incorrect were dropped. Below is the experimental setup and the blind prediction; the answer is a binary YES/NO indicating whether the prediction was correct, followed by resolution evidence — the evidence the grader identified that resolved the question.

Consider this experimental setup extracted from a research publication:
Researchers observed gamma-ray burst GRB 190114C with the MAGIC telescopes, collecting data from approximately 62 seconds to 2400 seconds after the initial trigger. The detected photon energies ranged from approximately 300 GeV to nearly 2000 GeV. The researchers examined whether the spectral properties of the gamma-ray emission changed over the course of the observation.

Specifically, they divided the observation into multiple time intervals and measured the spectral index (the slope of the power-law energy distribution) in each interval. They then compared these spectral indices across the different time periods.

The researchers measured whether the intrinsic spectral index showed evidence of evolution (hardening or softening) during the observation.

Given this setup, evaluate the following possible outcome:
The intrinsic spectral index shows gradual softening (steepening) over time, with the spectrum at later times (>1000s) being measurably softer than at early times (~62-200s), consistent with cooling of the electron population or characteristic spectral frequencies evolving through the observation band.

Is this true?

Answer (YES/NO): NO